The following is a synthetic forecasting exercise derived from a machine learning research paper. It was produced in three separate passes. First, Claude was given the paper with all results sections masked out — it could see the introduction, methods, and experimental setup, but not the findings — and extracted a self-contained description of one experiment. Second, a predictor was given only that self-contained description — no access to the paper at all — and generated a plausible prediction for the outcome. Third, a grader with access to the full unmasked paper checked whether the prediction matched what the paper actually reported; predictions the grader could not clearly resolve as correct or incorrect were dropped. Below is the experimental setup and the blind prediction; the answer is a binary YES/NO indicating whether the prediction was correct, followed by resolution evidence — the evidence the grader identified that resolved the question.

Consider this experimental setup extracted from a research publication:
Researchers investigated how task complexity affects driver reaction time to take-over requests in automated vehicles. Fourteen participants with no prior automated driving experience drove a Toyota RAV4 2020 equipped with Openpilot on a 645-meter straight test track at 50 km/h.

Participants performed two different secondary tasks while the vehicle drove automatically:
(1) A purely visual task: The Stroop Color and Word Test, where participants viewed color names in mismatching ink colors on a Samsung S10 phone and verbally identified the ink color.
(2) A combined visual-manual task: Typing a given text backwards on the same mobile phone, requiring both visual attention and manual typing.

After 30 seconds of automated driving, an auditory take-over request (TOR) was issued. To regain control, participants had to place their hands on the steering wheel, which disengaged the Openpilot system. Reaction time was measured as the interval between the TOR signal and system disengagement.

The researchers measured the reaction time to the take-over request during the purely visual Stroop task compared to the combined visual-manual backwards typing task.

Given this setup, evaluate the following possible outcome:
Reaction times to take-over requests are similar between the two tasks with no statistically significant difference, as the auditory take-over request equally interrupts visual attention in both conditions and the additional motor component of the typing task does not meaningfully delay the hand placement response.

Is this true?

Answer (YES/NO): NO